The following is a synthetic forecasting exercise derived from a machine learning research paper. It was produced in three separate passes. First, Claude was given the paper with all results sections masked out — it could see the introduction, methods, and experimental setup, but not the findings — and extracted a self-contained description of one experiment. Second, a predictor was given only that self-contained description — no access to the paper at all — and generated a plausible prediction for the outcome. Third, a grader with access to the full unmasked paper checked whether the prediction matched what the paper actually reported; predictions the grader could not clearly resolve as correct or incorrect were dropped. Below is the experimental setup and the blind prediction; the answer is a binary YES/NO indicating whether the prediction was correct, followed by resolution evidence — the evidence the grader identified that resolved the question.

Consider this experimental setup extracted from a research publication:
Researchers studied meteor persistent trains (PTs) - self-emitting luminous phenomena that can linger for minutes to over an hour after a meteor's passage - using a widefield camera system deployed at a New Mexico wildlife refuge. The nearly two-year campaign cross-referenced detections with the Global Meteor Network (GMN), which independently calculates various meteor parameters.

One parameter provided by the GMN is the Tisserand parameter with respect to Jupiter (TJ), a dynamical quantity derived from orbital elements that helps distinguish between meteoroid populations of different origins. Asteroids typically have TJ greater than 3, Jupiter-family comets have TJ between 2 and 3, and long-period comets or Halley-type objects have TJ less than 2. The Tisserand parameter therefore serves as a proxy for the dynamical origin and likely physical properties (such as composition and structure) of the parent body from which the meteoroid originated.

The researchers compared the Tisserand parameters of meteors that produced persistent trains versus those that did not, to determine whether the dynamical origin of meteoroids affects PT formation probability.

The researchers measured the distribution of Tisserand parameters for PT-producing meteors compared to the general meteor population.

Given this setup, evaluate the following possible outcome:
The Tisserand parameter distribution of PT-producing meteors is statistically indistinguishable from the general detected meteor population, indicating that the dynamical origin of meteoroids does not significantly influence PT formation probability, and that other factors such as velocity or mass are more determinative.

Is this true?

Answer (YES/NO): NO